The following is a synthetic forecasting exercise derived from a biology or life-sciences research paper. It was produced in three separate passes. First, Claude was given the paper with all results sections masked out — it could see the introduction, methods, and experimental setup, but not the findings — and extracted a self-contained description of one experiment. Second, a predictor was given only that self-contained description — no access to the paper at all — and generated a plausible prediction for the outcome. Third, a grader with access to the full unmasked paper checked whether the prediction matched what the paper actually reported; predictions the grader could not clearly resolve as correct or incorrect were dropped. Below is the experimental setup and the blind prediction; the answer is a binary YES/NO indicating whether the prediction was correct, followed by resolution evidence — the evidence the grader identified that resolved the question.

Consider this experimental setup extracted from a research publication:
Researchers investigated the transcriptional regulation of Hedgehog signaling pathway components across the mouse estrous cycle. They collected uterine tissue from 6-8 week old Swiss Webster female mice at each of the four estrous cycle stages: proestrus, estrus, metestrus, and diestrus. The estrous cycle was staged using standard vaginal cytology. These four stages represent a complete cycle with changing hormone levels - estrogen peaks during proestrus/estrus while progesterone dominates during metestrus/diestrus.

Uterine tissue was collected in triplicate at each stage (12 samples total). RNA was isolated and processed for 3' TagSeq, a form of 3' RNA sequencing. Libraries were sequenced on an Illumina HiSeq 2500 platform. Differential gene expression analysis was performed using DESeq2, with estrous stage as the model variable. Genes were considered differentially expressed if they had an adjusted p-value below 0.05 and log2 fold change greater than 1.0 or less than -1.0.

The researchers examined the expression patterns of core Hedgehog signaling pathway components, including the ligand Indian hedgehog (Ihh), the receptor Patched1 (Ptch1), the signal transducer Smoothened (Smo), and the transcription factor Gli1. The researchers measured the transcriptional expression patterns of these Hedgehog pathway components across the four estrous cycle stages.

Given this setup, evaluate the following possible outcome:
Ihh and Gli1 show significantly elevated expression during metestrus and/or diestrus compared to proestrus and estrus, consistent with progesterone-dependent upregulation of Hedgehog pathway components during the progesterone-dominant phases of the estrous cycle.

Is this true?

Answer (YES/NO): YES